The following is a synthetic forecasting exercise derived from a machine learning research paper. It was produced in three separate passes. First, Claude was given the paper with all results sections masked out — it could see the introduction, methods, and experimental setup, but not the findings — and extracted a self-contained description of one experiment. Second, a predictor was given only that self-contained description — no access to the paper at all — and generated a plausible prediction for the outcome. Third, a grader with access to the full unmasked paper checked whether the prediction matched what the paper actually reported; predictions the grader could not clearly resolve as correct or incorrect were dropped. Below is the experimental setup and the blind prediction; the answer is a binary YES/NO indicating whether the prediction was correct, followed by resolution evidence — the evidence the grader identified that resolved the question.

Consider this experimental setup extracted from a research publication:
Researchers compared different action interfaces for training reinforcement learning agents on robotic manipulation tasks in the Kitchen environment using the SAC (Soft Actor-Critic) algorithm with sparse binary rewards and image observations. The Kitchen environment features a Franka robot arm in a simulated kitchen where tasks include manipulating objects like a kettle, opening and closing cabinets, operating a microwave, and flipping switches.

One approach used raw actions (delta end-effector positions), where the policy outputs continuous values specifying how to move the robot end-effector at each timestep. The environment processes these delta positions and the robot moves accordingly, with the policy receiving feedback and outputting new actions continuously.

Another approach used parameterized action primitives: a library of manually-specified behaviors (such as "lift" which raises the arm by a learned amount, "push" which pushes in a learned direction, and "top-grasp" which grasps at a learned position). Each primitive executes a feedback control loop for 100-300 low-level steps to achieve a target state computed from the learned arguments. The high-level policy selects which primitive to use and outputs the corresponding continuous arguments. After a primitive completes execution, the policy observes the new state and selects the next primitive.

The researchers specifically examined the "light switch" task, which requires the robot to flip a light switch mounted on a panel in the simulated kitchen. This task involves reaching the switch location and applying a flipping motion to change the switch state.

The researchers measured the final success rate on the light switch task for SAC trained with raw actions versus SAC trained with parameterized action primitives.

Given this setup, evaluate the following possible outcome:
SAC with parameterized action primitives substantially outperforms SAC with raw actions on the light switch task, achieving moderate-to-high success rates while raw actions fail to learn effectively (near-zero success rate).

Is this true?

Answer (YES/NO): NO